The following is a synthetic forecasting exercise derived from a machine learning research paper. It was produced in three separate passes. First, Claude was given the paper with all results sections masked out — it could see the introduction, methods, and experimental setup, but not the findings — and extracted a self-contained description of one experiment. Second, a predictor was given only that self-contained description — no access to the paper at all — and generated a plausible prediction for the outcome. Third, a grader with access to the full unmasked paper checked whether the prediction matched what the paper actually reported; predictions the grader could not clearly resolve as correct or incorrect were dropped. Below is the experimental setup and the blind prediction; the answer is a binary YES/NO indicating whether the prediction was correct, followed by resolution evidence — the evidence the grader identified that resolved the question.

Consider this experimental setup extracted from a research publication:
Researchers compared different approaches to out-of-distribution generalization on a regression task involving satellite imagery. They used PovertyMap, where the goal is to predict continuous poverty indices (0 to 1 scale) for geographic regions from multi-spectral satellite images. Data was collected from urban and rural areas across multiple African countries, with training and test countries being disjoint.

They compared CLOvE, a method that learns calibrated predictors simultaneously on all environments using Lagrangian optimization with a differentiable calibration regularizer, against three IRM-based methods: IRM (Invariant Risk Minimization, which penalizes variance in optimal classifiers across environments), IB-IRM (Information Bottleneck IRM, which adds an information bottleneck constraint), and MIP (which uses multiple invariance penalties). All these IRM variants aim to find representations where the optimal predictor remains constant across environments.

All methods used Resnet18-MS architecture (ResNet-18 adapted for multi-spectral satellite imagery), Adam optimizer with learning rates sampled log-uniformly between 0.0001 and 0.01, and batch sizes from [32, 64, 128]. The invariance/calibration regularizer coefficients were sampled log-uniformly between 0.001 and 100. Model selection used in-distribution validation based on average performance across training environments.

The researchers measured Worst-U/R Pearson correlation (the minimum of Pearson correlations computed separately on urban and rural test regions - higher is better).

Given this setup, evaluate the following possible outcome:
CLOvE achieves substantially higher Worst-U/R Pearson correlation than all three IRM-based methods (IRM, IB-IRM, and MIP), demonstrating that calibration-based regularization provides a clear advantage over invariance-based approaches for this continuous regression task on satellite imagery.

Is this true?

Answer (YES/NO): NO